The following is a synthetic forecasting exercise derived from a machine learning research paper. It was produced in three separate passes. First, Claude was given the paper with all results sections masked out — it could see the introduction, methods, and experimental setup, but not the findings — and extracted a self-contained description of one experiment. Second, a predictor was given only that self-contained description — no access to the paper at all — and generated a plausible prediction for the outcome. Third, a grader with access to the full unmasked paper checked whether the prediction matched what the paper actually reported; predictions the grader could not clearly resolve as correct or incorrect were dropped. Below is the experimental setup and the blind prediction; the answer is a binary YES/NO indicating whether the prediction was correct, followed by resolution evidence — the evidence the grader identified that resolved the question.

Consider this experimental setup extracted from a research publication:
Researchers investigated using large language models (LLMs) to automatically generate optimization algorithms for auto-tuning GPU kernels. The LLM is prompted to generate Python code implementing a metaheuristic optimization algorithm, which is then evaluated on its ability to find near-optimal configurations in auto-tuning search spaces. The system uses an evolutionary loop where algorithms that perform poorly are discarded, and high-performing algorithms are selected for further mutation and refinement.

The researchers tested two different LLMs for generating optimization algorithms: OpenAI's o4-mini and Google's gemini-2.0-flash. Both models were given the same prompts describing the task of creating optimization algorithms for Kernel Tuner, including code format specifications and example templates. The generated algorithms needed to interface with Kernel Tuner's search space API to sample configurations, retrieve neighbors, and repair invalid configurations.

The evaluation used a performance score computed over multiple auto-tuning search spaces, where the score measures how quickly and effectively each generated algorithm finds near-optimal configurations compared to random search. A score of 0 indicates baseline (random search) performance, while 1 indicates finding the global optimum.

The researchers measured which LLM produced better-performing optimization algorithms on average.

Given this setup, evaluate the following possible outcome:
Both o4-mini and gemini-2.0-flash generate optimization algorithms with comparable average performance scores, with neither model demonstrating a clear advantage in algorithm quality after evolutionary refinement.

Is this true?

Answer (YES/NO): NO